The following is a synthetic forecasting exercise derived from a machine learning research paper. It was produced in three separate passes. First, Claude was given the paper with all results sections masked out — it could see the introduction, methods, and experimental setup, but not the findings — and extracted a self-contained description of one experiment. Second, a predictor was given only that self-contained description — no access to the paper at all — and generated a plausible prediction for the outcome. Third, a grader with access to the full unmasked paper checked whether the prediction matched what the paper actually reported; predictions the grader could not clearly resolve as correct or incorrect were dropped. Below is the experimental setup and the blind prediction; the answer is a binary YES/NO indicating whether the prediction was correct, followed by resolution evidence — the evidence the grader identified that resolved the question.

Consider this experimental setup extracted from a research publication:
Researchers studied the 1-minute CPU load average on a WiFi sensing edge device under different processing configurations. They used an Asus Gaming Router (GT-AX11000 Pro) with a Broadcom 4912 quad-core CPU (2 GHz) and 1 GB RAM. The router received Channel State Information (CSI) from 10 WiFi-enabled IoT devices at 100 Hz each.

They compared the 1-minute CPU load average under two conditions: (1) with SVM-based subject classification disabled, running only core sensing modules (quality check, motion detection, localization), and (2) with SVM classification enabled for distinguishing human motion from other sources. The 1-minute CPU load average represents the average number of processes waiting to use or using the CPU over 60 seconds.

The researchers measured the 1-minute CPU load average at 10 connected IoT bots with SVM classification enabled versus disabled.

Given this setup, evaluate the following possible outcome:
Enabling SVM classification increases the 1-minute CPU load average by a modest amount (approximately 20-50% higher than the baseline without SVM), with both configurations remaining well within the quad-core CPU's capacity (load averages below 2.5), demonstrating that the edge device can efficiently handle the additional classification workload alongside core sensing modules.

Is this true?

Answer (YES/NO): NO